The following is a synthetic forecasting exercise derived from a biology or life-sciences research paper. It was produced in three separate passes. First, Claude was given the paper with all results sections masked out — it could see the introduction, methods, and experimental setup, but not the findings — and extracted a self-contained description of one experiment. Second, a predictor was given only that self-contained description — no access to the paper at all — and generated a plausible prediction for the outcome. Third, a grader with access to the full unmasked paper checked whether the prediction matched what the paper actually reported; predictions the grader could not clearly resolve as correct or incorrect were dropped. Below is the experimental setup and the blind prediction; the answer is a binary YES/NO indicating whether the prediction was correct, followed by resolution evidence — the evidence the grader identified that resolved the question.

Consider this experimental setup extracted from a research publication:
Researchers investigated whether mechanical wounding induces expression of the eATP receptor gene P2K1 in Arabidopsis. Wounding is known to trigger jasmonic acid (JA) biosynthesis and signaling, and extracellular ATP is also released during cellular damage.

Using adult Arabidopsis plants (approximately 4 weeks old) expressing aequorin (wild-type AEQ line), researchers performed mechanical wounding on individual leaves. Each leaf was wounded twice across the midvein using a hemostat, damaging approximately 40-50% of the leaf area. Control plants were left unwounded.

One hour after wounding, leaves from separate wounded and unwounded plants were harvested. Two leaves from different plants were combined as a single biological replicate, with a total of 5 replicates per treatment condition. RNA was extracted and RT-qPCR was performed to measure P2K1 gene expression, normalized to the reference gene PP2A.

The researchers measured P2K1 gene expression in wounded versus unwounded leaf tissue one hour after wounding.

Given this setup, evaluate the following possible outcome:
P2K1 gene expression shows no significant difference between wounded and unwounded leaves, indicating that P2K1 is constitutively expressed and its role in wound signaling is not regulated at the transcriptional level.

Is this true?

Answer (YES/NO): NO